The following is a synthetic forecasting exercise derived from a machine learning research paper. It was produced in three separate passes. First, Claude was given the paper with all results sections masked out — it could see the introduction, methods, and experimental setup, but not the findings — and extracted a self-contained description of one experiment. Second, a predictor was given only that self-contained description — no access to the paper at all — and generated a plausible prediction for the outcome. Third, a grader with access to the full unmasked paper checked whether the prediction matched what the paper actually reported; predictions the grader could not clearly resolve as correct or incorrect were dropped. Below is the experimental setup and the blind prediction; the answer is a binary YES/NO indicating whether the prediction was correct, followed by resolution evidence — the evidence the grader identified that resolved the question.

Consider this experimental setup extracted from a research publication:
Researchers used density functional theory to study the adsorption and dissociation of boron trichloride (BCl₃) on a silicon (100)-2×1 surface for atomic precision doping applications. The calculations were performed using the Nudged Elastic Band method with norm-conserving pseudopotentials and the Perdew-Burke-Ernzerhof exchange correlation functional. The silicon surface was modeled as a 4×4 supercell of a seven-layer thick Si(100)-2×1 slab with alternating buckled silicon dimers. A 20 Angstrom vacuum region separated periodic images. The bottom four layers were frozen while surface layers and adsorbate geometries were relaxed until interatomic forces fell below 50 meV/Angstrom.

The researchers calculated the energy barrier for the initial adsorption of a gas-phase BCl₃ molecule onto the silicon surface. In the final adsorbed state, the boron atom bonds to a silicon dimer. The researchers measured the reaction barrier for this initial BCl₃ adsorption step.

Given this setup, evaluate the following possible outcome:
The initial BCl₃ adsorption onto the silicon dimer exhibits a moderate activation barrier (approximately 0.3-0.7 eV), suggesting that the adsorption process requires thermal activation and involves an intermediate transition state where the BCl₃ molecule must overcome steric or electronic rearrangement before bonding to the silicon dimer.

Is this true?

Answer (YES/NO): NO